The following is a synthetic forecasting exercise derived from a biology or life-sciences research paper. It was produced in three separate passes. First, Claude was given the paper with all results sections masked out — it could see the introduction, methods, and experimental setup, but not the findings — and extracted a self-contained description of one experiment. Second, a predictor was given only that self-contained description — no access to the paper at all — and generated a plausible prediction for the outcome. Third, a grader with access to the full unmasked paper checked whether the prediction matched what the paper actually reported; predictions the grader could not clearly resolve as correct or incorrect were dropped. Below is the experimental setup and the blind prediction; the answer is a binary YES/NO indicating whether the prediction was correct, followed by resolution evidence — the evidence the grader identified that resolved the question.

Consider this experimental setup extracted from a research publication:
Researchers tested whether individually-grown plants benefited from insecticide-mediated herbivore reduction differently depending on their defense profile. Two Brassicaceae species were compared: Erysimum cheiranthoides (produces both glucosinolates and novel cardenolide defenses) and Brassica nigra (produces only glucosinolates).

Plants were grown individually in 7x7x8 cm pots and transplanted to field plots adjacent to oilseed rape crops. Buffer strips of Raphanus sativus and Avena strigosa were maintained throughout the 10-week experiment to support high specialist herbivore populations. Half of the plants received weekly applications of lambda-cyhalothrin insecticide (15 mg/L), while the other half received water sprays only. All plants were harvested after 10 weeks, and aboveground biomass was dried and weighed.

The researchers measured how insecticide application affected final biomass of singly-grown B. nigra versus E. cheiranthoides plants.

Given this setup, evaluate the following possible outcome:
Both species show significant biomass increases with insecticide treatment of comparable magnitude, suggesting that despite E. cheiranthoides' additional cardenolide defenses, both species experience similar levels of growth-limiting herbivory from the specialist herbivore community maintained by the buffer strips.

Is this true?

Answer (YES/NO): NO